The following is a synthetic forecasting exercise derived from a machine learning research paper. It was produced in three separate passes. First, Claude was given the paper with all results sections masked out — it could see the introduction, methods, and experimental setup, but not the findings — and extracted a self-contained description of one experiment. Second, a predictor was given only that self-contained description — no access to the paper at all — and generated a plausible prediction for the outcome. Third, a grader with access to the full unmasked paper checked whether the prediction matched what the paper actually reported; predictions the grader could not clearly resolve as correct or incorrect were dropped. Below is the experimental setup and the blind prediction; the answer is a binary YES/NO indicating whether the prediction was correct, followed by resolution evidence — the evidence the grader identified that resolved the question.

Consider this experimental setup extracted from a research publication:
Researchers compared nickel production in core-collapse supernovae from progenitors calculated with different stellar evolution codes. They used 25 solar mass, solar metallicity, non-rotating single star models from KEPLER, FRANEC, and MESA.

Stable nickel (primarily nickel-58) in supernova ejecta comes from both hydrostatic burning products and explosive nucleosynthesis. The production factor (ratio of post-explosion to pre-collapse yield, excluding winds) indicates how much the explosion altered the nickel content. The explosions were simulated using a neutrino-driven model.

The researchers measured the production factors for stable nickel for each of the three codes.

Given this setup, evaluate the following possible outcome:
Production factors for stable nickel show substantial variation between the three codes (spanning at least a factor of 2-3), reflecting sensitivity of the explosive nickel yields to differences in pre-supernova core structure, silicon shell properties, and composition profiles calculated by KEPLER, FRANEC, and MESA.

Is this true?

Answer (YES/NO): YES